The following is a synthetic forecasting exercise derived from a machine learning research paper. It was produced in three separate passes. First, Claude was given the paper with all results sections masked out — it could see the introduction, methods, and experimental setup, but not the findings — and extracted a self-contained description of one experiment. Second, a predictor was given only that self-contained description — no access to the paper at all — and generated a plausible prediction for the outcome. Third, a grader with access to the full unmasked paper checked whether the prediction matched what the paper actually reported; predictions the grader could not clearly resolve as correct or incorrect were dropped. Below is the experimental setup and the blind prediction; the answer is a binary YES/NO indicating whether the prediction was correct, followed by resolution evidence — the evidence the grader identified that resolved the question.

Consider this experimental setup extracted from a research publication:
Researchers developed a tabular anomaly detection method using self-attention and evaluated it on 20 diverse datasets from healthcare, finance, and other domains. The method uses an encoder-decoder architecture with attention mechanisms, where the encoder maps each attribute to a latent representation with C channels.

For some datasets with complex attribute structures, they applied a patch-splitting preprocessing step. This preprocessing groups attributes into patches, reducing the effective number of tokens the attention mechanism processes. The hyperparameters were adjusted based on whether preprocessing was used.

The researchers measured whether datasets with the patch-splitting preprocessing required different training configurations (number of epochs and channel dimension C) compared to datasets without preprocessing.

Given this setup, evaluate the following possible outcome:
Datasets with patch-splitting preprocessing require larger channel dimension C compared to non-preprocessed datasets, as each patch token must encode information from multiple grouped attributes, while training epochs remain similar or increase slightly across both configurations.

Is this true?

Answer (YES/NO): NO